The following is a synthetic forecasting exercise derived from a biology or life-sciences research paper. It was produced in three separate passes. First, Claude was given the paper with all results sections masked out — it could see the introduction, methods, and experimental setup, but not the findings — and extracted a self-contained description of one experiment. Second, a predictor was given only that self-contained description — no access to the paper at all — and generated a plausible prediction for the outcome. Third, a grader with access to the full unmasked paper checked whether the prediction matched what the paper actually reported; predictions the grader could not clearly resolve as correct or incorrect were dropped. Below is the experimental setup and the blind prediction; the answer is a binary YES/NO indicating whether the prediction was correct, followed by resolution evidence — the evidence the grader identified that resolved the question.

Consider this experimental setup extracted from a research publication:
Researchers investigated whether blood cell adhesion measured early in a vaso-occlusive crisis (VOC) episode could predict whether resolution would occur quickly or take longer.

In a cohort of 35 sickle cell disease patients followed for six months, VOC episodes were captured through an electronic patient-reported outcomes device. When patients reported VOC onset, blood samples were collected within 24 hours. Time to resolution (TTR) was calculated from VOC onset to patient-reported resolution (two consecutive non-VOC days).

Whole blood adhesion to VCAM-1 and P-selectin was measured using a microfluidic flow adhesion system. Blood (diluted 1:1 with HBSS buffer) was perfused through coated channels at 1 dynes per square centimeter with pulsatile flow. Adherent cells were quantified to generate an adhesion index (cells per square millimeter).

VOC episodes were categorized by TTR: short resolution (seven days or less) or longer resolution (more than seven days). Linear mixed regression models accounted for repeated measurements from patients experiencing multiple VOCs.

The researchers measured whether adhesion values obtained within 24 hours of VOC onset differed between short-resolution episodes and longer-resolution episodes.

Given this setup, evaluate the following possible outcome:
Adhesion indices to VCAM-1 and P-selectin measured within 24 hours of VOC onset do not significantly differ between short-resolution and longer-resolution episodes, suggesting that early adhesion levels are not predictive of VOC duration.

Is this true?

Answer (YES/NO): NO